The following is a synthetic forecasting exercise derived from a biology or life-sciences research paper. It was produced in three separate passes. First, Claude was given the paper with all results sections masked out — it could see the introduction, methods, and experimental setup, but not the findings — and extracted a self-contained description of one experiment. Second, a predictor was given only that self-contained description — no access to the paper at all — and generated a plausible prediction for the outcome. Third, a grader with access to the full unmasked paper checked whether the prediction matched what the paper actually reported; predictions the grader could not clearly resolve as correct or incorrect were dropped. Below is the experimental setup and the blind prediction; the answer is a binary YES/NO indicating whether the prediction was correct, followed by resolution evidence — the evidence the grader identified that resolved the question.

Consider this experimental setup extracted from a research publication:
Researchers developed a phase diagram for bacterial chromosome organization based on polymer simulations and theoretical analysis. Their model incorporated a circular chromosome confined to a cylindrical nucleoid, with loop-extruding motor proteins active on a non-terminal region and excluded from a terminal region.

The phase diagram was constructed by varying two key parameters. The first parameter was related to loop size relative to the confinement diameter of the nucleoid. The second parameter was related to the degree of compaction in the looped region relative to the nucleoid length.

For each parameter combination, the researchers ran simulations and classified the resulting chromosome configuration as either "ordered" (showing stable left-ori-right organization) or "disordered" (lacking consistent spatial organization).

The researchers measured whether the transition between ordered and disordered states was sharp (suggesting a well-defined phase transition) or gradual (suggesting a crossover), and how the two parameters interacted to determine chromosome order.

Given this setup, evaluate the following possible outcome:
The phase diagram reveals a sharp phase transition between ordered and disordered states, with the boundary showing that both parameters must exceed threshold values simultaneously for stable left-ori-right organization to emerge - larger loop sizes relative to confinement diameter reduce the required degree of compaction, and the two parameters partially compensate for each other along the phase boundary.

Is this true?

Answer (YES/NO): NO